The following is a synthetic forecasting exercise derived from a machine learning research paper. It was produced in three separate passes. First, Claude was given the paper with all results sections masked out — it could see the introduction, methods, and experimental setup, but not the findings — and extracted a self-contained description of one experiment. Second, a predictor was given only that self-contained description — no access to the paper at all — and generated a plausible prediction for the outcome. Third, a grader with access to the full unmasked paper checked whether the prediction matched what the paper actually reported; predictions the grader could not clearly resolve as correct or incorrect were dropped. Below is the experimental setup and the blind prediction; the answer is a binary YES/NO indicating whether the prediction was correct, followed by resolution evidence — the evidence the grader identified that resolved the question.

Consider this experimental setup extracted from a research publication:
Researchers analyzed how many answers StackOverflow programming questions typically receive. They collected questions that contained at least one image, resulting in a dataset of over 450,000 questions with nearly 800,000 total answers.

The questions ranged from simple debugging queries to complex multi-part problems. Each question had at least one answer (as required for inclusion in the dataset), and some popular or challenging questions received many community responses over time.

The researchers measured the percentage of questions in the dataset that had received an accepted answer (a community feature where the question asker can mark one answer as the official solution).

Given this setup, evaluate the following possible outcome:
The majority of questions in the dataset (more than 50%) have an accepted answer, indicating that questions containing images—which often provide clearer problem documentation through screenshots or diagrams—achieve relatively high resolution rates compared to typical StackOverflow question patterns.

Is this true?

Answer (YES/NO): YES